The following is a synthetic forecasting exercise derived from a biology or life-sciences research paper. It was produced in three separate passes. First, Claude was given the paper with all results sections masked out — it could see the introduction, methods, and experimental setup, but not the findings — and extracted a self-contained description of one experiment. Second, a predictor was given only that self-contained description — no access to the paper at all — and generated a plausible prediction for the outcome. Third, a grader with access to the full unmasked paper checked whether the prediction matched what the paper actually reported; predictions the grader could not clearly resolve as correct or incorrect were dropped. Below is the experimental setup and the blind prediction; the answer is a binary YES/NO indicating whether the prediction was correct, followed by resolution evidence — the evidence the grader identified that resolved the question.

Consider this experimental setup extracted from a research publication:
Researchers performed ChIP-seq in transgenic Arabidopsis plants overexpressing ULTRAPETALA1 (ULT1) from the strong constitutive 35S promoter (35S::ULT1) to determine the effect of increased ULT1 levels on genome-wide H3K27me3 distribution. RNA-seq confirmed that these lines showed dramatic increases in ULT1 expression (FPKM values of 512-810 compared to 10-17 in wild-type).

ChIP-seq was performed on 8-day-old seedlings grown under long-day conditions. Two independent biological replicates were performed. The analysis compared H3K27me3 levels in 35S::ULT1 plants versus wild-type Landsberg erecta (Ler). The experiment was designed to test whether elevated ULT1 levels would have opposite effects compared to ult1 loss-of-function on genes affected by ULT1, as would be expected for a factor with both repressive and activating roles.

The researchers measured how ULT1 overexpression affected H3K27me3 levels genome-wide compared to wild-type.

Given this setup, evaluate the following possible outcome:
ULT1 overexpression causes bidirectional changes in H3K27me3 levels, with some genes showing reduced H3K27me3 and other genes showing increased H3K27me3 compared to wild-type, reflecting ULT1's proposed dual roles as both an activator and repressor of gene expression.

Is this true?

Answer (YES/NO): YES